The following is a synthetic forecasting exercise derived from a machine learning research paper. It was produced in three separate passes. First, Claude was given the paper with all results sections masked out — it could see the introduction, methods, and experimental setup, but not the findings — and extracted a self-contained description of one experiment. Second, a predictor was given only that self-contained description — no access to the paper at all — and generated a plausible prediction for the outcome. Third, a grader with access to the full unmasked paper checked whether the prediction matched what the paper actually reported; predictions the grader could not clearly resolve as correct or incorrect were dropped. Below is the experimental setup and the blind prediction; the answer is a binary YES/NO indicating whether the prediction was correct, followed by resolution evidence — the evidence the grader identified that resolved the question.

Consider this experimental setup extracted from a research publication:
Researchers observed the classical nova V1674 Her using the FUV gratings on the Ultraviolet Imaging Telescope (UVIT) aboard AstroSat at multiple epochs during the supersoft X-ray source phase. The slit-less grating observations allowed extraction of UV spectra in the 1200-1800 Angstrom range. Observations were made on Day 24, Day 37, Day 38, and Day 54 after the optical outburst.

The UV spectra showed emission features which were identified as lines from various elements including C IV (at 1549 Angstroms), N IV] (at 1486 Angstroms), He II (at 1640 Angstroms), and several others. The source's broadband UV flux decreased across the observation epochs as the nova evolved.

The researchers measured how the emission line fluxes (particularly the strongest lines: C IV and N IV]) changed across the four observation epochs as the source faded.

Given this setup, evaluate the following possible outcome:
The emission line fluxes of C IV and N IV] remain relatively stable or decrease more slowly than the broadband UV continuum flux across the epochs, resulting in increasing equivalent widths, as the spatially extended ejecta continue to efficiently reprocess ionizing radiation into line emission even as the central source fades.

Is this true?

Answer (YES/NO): NO